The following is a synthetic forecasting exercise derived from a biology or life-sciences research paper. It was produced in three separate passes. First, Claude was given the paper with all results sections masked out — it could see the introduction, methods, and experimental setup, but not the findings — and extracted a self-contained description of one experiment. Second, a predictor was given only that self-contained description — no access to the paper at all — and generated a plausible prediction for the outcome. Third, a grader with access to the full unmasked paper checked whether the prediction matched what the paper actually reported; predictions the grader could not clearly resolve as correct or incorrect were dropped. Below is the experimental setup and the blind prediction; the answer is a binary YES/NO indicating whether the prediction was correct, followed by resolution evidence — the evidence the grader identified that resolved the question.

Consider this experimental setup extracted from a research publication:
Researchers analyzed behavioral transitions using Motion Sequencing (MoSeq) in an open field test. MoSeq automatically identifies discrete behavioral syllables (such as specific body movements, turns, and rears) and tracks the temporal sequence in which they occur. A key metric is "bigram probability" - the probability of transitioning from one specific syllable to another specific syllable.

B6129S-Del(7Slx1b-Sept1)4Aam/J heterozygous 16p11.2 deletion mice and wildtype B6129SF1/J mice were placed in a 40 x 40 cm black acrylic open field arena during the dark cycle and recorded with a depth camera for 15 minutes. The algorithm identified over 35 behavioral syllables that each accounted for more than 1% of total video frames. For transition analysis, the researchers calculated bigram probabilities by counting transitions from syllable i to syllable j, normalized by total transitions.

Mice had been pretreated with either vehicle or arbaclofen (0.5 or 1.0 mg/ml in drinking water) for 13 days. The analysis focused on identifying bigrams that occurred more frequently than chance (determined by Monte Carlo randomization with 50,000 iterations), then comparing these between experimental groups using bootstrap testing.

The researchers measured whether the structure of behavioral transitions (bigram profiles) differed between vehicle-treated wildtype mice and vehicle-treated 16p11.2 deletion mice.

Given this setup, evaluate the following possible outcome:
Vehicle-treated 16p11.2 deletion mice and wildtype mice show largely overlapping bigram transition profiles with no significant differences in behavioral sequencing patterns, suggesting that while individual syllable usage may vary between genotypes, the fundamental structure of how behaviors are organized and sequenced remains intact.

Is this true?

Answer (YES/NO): NO